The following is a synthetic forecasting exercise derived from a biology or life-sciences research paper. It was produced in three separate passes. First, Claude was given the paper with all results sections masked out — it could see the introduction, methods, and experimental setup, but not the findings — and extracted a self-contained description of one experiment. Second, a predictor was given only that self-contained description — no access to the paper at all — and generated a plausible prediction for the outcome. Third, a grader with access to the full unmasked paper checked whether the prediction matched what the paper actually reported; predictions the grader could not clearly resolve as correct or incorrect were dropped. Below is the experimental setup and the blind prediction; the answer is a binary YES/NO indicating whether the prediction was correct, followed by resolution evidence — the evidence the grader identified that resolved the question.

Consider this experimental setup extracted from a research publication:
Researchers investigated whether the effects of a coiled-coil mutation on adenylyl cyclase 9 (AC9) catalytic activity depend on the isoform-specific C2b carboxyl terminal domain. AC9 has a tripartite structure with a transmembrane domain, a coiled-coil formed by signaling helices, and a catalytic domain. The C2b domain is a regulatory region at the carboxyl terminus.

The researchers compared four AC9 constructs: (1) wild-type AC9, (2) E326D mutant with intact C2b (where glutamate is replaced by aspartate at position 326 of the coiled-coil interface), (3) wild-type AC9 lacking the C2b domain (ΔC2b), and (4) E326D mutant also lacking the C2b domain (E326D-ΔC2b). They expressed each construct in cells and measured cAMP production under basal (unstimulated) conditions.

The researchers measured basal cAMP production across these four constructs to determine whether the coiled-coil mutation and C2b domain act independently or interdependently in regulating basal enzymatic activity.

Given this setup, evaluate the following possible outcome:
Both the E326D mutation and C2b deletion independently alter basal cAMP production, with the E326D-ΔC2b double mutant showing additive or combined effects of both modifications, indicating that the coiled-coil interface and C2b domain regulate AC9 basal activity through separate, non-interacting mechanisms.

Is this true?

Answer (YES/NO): NO